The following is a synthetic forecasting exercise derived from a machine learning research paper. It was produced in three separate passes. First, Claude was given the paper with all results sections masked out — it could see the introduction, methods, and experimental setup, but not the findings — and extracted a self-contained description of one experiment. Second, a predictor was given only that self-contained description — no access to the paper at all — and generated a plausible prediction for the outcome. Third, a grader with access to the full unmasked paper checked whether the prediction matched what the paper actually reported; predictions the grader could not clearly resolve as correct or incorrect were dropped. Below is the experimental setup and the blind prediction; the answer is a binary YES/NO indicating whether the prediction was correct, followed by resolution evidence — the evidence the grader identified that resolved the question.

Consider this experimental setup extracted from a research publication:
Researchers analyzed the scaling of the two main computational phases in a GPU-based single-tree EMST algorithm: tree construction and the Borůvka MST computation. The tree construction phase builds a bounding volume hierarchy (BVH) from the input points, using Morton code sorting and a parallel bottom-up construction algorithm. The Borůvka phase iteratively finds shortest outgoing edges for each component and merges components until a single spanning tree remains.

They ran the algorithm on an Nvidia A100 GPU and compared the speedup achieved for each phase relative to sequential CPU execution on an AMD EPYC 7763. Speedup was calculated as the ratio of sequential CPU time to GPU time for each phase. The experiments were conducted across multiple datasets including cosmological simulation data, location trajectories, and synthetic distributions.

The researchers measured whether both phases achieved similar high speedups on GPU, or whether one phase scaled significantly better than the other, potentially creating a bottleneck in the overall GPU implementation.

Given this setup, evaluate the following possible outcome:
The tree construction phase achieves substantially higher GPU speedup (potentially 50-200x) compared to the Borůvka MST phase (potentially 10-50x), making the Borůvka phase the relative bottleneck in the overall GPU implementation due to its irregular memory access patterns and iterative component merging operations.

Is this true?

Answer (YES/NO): NO